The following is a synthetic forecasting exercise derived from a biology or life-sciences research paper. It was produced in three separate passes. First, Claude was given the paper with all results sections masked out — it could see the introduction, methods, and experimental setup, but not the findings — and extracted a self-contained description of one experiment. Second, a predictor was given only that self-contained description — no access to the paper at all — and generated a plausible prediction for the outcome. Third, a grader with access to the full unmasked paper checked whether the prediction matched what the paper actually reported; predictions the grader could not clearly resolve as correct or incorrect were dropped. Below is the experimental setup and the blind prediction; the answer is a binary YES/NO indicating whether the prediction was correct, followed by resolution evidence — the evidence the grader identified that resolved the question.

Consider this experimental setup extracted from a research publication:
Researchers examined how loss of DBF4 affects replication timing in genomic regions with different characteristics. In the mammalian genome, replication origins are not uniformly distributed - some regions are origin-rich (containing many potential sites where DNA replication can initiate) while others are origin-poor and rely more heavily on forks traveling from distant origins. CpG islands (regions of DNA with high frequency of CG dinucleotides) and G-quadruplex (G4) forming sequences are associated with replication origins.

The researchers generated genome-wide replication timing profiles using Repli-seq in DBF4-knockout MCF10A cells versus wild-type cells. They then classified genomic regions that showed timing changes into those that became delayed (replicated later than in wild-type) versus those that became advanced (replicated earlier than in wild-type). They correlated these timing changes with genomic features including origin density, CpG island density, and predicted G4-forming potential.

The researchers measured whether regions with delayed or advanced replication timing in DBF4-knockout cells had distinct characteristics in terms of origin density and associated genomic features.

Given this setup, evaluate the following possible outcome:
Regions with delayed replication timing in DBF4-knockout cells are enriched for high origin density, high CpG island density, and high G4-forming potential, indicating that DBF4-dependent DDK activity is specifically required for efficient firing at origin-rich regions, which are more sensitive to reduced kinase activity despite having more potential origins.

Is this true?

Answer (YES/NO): NO